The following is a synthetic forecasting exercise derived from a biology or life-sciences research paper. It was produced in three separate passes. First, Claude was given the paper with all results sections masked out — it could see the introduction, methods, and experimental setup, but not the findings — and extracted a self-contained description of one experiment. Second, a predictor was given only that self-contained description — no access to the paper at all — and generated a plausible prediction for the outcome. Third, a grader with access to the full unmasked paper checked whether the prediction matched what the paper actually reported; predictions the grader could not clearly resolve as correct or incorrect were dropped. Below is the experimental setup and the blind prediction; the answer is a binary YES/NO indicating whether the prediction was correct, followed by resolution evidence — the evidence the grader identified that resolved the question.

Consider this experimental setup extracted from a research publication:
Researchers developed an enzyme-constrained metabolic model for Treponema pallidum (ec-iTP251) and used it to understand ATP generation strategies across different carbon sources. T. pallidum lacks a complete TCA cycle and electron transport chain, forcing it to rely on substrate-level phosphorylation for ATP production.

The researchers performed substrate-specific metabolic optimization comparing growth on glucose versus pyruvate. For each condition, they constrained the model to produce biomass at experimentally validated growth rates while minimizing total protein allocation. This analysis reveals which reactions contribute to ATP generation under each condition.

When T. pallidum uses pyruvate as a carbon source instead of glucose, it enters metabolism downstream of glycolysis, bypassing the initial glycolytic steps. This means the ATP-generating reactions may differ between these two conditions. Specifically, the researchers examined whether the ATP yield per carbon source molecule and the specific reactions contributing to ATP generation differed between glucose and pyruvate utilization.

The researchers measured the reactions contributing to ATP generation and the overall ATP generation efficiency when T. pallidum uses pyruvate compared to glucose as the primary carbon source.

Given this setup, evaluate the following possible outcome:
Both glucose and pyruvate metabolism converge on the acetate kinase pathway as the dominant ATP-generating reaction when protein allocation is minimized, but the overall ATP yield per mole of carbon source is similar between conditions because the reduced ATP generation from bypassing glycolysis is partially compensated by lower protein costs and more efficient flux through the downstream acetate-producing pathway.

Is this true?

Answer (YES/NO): NO